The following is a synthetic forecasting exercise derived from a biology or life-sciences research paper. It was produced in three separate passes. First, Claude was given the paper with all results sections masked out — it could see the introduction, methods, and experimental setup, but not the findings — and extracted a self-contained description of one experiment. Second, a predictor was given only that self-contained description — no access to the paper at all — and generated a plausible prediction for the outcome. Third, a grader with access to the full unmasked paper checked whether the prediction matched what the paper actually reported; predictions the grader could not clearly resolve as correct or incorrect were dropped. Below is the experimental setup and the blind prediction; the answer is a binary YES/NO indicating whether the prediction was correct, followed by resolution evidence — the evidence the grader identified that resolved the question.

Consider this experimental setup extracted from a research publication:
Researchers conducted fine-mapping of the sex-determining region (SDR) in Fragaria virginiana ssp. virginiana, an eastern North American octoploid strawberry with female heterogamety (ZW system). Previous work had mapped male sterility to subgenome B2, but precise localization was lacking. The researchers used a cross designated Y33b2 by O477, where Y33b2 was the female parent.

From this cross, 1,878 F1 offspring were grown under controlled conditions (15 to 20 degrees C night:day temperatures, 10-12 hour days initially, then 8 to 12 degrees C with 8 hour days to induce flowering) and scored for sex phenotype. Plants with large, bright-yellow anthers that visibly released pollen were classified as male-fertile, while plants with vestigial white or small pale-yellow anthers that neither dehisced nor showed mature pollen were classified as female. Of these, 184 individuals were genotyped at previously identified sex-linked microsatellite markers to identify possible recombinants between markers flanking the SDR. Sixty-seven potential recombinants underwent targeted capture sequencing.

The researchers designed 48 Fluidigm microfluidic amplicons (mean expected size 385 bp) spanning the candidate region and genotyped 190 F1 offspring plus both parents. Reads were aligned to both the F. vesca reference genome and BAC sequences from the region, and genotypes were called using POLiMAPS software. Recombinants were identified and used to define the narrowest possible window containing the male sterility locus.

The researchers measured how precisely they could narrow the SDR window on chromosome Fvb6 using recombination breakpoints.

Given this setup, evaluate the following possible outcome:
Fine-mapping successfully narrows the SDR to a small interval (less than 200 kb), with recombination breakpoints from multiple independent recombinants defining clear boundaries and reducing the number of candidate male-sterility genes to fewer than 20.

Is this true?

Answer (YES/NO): YES